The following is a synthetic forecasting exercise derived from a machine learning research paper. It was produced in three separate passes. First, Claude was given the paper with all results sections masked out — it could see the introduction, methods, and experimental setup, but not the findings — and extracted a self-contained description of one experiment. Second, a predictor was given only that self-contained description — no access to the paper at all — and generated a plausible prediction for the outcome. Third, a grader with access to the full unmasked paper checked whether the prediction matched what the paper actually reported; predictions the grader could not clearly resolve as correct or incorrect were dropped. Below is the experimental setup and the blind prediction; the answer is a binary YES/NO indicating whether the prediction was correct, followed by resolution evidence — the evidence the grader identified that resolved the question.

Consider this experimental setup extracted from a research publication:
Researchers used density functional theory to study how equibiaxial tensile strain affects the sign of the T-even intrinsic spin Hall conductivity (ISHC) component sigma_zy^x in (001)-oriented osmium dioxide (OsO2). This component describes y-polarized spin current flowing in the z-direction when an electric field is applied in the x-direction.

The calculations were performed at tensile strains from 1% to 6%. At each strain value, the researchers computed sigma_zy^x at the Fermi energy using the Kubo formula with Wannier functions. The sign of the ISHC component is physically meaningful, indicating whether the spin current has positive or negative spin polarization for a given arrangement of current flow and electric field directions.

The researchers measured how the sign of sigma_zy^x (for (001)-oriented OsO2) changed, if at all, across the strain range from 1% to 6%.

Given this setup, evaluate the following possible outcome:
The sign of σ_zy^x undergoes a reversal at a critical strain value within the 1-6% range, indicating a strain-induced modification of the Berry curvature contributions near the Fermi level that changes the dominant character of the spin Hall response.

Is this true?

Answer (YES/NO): YES